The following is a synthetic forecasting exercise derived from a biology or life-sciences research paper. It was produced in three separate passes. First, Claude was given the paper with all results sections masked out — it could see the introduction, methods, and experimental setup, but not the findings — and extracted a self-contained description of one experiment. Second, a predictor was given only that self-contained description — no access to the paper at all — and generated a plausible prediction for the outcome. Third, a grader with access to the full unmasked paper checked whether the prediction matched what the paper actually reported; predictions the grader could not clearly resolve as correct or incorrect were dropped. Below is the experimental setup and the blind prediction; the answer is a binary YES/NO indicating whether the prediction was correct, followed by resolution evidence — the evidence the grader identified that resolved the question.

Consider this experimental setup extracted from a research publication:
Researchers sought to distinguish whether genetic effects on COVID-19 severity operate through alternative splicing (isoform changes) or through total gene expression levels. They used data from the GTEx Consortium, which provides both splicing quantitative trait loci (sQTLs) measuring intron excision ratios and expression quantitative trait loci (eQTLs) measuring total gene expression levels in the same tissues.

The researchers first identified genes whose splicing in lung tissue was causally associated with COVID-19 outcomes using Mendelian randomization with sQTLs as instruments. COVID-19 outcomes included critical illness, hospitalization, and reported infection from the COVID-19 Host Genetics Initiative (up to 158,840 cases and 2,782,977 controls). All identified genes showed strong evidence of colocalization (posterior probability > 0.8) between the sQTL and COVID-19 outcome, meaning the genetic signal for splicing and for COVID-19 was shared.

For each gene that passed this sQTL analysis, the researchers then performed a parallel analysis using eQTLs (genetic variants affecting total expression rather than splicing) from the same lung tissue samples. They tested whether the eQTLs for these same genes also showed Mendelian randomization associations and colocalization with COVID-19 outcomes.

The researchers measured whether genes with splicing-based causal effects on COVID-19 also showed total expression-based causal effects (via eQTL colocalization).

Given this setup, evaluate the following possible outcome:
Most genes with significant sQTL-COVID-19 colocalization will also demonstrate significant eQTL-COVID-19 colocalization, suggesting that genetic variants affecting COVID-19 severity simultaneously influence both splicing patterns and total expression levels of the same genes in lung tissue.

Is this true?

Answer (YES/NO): NO